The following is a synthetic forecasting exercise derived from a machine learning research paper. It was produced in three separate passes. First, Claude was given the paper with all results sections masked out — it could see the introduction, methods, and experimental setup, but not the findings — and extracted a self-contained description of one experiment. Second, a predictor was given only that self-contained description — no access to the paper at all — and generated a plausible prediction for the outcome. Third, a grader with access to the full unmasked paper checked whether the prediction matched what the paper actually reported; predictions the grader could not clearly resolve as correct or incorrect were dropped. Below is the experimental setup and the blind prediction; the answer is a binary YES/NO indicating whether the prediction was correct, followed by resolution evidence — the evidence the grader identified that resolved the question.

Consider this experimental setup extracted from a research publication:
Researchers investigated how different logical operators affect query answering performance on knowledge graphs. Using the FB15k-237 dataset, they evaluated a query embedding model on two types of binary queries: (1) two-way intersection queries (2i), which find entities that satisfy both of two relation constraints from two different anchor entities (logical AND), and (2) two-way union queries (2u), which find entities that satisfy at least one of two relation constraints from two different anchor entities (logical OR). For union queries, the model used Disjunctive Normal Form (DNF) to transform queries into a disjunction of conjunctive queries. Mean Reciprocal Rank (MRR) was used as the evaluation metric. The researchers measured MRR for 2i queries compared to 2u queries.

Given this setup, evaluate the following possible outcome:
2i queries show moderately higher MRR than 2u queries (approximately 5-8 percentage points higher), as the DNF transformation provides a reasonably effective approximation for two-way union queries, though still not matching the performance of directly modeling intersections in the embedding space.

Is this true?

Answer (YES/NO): NO